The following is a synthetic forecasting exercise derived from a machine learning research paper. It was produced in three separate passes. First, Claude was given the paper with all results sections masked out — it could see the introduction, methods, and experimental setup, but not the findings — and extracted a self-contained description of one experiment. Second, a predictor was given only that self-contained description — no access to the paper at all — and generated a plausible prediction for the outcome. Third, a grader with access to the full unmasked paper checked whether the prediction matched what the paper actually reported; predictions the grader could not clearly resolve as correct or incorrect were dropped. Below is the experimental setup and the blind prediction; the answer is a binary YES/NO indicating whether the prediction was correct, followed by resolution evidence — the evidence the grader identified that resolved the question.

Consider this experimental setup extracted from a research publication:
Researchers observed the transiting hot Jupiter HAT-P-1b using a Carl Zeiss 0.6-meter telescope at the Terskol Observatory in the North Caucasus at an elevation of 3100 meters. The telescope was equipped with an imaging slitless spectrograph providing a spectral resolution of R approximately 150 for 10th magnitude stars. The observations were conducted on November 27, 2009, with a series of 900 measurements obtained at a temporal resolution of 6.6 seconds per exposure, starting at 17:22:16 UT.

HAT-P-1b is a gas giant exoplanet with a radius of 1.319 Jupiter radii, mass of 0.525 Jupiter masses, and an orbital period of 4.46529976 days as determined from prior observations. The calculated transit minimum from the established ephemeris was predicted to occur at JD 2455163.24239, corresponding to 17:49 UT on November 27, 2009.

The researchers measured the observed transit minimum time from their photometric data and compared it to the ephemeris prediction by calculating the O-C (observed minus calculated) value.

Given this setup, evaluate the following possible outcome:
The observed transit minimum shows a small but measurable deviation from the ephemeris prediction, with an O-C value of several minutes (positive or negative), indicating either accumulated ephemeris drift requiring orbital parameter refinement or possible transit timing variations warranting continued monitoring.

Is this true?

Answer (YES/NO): NO